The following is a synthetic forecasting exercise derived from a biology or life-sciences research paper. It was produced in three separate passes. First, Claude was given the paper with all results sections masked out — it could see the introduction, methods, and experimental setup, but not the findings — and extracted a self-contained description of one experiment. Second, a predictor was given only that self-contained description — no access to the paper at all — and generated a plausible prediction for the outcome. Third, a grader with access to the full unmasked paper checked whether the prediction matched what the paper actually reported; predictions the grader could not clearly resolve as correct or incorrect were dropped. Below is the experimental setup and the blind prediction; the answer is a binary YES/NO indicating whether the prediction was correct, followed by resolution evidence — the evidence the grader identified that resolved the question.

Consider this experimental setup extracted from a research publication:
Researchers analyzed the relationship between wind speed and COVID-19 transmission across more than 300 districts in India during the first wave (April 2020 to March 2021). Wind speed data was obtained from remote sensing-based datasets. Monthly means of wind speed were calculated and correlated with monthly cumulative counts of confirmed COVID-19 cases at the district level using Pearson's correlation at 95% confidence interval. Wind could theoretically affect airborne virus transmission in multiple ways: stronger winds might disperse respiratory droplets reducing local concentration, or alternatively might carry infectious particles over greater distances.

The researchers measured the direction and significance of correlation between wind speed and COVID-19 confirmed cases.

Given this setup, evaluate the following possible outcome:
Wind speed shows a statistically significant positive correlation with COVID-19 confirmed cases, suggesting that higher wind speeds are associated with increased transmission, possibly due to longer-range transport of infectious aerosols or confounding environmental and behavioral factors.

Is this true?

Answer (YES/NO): YES